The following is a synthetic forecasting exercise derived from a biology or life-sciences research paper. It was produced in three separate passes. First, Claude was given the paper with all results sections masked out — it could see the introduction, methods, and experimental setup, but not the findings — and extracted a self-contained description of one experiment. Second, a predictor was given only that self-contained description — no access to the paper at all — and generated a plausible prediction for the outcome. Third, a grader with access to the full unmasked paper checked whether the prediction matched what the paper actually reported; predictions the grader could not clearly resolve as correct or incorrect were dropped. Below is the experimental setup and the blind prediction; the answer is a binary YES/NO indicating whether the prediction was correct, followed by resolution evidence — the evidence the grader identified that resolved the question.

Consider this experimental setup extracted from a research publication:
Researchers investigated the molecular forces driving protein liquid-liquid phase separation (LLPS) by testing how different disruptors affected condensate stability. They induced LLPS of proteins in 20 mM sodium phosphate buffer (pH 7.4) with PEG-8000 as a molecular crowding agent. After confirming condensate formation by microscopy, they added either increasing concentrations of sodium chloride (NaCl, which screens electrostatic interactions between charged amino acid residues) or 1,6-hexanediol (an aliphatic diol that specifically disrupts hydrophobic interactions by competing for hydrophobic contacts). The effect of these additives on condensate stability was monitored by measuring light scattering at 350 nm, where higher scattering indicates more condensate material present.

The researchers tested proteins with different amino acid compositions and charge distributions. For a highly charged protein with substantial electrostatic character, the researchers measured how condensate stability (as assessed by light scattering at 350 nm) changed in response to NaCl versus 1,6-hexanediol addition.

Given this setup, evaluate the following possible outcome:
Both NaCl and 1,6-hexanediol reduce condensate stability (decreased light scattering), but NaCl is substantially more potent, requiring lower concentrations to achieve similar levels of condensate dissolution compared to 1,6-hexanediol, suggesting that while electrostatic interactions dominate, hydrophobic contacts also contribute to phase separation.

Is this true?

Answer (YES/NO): NO